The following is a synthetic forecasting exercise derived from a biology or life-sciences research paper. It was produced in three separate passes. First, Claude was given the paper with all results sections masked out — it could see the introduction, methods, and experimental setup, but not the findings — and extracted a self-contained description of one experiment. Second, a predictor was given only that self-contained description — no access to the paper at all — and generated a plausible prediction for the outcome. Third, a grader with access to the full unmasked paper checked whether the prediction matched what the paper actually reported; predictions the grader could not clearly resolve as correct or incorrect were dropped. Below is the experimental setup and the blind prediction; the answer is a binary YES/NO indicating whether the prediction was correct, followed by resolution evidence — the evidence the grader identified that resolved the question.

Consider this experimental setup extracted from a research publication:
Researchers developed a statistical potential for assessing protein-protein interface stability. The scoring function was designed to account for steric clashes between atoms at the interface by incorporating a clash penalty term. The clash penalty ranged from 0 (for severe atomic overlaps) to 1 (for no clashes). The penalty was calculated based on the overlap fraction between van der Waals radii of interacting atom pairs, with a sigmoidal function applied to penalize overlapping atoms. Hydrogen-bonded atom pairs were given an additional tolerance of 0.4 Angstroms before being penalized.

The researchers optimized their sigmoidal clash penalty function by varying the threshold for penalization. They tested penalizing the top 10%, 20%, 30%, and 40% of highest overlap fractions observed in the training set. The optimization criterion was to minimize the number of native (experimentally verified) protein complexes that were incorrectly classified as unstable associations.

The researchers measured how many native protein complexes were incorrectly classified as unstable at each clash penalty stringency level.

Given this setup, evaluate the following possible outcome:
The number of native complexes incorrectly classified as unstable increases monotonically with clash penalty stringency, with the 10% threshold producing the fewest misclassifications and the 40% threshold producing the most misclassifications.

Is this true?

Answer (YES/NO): NO